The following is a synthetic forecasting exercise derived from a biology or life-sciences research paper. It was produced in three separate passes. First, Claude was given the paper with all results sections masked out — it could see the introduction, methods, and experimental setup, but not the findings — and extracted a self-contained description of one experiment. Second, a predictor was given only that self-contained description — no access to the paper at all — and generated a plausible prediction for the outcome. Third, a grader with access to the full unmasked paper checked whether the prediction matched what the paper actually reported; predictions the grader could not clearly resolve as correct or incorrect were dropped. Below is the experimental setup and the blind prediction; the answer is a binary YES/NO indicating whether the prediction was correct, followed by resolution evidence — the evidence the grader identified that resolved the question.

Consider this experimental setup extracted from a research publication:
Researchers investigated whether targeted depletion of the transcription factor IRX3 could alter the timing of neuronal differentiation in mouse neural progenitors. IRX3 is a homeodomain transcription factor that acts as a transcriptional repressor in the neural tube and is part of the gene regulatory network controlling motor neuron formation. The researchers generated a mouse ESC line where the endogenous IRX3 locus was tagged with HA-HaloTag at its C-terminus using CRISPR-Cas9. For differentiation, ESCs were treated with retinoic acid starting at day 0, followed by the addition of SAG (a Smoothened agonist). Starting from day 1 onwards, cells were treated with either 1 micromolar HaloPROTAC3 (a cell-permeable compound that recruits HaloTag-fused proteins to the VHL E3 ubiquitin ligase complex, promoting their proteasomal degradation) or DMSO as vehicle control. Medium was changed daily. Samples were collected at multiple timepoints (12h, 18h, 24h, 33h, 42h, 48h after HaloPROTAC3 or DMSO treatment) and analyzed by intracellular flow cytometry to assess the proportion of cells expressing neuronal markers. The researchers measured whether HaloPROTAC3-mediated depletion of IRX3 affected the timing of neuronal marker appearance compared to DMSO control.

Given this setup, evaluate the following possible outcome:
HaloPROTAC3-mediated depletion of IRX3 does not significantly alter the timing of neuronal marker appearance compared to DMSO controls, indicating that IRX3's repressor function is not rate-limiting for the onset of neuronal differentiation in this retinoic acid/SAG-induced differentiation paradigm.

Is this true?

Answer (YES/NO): NO